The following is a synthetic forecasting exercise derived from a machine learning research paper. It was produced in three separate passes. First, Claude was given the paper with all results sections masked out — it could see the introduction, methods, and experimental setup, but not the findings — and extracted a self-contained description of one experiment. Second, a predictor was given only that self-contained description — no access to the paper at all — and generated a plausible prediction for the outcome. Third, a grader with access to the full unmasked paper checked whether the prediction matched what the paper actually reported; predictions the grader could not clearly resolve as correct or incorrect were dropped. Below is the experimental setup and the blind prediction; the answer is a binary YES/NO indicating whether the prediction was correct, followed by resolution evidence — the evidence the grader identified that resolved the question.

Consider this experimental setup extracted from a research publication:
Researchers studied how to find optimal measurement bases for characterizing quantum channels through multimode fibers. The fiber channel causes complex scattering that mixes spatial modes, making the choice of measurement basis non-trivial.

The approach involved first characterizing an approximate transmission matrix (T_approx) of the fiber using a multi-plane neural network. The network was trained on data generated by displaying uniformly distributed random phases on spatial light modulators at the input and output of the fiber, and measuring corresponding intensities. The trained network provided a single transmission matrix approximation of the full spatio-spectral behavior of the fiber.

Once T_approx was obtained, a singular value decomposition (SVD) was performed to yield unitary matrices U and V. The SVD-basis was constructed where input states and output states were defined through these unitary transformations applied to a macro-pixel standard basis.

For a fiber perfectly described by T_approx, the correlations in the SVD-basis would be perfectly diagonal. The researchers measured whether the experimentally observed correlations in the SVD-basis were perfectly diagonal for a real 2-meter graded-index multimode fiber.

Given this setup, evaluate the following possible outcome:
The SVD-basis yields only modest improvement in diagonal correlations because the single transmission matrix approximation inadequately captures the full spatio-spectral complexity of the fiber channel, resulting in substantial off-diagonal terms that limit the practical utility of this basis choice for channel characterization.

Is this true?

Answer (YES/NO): NO